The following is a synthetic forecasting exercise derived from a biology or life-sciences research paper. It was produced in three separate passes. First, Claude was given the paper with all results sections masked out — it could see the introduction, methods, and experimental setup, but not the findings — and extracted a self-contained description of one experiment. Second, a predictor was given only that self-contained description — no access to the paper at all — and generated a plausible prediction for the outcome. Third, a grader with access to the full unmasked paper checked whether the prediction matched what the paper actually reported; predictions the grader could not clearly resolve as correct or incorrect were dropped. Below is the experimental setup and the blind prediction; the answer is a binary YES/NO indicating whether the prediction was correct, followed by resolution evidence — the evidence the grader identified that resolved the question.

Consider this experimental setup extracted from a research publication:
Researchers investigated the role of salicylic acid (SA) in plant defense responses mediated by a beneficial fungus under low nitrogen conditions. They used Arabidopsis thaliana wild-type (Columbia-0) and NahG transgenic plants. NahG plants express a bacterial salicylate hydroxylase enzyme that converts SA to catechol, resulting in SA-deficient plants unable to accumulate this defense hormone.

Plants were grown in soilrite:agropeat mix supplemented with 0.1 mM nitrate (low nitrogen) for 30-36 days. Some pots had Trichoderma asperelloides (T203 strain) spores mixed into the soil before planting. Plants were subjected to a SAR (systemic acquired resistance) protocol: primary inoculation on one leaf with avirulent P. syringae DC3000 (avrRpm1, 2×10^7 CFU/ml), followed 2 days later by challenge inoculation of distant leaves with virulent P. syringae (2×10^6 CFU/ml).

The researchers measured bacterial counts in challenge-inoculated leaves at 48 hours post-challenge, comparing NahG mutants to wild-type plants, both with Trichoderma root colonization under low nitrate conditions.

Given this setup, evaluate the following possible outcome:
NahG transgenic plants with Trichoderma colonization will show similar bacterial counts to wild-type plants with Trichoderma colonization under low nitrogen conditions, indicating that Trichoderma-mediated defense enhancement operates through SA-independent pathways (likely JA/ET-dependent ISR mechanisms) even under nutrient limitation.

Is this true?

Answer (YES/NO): NO